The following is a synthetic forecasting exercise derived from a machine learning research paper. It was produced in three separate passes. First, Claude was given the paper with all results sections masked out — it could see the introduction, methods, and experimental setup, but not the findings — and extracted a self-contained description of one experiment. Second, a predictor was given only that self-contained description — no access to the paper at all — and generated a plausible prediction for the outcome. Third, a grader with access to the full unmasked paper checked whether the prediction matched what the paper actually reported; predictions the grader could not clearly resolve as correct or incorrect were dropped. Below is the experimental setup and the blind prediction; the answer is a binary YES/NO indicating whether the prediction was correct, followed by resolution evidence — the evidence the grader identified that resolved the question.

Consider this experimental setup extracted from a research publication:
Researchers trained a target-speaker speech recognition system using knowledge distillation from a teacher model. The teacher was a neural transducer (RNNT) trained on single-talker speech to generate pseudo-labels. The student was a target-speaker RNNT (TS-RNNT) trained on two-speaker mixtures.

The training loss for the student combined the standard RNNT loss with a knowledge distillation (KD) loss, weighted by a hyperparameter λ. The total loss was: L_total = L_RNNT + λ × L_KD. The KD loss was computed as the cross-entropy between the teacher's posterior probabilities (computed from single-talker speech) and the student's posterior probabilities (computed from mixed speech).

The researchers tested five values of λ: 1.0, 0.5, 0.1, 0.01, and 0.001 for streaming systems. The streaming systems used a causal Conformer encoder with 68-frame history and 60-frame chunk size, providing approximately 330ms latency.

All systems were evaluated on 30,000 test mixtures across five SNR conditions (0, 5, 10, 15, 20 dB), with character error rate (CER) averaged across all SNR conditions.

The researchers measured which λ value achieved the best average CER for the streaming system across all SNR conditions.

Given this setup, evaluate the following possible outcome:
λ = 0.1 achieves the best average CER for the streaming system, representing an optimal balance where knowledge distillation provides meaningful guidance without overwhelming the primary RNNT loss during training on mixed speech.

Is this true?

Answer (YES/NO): NO